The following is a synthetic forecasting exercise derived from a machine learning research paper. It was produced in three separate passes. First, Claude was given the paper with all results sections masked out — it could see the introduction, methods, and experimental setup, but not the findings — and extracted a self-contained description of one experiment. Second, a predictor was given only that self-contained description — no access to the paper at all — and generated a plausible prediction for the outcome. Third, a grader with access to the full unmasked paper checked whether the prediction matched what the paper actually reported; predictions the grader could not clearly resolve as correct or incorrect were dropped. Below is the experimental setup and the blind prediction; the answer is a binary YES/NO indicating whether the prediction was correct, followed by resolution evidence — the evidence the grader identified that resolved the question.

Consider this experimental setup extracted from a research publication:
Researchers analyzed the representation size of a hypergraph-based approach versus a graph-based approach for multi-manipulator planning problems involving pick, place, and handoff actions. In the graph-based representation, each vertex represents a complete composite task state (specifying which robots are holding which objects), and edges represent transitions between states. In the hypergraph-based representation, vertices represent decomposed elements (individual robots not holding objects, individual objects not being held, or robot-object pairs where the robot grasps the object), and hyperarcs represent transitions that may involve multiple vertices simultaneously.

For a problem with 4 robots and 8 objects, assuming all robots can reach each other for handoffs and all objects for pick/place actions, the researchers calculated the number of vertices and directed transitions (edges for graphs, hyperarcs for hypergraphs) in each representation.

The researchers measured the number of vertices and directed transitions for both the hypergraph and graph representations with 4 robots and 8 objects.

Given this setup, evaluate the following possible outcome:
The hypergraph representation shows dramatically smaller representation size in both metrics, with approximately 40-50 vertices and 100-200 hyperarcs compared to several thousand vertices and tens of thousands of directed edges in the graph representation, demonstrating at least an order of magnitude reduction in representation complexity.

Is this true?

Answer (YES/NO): NO